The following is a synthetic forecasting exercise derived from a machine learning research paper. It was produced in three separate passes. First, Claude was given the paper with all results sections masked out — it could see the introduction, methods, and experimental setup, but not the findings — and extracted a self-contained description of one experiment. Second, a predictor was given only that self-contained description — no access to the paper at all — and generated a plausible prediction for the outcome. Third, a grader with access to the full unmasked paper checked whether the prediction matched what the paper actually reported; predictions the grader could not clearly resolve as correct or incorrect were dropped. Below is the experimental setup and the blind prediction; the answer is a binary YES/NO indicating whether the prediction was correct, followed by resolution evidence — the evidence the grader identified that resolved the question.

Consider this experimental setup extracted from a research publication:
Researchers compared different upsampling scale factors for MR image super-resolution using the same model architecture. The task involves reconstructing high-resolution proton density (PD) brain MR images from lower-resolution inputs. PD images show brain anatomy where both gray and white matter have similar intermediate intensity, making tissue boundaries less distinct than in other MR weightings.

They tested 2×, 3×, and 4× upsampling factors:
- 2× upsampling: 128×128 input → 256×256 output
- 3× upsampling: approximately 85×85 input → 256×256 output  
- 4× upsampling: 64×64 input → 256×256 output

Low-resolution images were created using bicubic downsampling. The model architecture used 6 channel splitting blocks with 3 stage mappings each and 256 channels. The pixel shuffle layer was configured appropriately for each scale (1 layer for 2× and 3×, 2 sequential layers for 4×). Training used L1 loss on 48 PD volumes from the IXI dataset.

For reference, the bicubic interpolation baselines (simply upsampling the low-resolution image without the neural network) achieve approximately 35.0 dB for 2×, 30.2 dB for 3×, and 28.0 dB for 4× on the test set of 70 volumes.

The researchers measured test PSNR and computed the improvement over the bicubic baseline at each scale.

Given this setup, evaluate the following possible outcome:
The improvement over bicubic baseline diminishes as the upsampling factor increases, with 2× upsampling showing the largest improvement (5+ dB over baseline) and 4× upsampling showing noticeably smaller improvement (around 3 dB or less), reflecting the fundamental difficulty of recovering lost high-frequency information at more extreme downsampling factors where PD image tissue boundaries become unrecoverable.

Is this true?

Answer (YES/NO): NO